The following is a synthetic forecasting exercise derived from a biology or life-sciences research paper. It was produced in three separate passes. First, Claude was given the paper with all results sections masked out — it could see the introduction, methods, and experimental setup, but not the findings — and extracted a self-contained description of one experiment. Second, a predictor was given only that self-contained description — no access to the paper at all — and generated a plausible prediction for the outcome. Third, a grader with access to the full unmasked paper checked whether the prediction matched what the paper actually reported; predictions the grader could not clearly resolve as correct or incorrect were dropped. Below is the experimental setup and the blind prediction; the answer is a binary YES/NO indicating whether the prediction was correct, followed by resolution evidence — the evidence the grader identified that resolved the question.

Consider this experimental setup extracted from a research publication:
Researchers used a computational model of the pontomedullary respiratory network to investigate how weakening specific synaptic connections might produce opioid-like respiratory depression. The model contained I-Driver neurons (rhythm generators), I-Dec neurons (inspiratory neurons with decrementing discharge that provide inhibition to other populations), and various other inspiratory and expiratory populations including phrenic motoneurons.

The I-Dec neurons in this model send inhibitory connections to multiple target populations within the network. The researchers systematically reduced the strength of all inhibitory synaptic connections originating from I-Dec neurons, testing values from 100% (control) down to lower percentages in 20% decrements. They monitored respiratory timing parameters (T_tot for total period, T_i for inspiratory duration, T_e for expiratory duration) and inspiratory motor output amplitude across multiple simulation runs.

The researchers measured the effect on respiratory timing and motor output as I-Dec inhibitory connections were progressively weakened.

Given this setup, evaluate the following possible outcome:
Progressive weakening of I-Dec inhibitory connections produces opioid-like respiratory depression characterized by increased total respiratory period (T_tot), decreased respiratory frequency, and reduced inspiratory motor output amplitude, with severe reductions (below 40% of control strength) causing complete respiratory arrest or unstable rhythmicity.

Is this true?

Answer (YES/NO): NO